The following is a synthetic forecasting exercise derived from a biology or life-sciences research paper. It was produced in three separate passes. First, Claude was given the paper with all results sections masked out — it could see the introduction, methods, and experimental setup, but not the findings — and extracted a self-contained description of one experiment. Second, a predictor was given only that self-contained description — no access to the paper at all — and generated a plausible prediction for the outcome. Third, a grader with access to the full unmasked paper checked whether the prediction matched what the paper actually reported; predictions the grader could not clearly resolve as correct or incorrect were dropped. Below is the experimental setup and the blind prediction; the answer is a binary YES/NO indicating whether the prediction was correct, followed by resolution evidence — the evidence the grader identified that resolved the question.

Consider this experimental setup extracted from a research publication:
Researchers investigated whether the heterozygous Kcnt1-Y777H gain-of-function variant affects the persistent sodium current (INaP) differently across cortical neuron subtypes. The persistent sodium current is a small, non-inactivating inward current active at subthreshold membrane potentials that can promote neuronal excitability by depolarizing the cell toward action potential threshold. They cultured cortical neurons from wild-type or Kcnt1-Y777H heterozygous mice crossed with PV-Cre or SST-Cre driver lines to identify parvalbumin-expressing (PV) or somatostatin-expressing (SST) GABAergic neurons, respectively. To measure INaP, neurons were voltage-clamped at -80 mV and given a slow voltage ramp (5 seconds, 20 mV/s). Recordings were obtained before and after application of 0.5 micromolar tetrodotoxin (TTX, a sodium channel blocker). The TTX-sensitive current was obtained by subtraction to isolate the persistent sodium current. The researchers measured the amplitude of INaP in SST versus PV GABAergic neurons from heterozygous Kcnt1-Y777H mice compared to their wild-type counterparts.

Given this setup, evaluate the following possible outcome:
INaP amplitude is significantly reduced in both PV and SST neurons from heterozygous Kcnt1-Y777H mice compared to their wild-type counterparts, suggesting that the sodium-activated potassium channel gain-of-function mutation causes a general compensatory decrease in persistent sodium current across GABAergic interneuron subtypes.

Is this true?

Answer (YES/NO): NO